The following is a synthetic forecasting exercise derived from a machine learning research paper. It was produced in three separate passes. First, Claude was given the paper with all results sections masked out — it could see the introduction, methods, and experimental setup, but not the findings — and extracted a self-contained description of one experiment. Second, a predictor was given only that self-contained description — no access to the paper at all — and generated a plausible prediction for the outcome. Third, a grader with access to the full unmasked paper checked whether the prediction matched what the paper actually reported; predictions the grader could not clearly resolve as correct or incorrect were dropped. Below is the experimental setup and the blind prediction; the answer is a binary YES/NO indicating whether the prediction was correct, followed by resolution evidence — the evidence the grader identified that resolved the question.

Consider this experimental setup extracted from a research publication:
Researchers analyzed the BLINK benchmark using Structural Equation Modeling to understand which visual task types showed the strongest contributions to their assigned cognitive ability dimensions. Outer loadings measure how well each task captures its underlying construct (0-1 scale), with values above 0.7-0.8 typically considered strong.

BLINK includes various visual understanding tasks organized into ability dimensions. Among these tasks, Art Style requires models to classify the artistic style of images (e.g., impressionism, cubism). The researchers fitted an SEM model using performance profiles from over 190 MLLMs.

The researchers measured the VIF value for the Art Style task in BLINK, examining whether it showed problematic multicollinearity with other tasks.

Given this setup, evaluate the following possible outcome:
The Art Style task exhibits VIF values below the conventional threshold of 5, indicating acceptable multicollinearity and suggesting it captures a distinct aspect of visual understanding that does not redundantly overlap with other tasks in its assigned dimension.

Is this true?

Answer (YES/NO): YES